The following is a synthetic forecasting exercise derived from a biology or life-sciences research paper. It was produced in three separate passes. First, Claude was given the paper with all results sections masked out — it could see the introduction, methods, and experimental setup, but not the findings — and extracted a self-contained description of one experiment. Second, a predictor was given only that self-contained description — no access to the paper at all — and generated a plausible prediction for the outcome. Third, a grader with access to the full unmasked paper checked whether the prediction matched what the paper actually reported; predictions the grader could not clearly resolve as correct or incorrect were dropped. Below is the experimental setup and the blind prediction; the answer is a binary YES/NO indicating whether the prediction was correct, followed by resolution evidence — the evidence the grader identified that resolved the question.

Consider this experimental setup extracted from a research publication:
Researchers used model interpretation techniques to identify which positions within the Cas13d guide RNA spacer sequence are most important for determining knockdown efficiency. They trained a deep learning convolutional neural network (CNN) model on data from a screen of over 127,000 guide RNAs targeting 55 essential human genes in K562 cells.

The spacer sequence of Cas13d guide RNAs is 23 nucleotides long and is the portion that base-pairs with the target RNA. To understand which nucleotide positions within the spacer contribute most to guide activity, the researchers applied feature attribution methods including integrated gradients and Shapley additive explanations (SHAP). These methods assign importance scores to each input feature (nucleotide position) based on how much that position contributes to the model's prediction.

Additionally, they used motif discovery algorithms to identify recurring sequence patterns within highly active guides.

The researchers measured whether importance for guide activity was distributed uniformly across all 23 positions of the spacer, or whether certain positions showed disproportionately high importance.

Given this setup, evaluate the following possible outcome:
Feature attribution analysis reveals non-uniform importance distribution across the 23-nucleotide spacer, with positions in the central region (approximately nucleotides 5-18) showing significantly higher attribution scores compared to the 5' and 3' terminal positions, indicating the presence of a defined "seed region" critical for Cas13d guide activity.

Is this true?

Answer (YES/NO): NO